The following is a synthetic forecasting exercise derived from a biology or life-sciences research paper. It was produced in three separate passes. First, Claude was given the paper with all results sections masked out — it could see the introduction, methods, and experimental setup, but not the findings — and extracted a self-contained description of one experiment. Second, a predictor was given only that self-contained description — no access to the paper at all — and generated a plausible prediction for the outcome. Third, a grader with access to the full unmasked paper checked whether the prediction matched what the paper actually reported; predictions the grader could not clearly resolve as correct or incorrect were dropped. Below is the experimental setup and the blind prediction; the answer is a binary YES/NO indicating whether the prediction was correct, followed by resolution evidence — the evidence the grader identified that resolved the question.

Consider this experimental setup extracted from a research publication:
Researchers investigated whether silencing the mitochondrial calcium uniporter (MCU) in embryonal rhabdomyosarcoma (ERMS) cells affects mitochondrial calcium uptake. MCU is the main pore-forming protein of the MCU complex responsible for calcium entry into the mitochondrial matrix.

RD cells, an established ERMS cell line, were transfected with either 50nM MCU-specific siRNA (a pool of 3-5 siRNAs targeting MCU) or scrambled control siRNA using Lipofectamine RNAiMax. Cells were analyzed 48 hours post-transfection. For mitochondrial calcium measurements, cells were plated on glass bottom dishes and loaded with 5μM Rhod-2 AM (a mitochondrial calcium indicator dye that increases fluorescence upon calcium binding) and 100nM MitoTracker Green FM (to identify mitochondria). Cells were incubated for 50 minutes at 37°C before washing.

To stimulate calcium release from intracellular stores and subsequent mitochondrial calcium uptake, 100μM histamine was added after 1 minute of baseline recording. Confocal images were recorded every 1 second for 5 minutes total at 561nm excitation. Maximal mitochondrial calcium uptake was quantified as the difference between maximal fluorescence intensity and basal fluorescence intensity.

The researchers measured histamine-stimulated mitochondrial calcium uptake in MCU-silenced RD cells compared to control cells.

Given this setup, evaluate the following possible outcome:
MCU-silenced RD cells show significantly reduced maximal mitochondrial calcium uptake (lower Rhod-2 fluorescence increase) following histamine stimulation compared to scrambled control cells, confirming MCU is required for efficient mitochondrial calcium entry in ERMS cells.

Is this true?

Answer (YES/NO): YES